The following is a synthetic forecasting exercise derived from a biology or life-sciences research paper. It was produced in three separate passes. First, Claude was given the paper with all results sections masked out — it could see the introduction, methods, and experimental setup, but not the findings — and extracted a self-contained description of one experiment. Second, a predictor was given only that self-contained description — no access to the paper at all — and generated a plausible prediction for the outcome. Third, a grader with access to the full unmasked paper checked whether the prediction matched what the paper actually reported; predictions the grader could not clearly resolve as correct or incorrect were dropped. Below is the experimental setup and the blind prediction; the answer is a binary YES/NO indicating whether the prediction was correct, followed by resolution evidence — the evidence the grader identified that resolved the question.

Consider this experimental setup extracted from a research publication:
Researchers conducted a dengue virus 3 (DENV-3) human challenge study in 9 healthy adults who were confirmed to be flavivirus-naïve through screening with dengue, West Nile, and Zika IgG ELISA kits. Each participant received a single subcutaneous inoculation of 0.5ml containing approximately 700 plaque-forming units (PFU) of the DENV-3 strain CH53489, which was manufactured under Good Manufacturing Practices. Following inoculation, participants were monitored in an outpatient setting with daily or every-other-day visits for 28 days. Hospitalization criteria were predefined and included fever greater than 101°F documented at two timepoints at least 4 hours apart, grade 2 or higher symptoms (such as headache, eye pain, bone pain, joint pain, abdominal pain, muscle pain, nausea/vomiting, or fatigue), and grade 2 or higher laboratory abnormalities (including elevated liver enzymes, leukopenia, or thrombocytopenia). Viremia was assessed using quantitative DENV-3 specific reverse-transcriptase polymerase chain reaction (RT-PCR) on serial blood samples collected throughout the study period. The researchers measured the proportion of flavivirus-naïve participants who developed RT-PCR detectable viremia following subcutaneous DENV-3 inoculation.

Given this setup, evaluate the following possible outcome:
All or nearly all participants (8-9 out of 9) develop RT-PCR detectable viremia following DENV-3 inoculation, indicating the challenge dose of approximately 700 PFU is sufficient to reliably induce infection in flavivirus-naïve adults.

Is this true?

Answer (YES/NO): YES